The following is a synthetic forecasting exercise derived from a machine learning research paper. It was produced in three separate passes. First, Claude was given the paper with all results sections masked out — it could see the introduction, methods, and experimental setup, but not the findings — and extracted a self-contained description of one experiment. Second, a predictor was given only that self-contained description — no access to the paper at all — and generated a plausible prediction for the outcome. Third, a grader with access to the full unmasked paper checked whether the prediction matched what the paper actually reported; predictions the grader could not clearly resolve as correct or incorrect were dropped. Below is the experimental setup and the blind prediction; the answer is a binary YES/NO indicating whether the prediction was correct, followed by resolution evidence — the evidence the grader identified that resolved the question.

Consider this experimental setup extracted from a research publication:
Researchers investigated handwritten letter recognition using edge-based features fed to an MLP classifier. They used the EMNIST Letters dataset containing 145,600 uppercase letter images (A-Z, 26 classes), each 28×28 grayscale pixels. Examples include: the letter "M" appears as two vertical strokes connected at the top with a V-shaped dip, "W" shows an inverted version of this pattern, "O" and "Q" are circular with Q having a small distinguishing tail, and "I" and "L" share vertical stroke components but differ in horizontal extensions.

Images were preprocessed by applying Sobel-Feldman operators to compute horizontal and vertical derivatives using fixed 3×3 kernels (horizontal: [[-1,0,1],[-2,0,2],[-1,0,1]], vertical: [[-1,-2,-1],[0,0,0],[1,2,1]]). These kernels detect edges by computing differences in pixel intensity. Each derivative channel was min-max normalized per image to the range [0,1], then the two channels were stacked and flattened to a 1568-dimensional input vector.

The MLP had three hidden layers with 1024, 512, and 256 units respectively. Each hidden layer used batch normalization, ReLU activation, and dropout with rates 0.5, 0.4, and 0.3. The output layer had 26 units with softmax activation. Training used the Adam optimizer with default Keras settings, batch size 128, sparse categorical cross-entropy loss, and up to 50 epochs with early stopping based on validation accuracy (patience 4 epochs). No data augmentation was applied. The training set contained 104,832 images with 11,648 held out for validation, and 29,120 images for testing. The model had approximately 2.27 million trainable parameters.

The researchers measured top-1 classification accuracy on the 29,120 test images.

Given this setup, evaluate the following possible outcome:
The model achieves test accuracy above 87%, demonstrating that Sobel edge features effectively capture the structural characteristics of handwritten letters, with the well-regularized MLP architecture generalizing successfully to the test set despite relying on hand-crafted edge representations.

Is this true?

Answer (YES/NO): YES